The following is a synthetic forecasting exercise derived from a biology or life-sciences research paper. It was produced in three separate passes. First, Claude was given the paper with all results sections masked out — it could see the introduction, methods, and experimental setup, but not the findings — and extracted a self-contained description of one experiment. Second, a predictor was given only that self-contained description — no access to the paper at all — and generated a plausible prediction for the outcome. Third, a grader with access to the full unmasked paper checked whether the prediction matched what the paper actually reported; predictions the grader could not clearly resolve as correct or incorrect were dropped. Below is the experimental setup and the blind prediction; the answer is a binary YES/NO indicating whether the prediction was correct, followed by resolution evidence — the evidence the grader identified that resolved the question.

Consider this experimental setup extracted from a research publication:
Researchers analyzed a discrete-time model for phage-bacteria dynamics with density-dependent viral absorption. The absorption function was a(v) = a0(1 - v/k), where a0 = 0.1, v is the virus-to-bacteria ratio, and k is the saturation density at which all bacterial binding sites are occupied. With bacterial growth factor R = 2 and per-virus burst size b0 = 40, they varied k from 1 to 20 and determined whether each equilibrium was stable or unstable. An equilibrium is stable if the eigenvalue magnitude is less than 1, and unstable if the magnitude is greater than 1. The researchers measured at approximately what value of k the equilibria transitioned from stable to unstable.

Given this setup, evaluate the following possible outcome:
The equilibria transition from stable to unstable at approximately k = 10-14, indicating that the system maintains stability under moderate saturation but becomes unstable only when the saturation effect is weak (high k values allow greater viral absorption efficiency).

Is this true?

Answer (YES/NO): YES